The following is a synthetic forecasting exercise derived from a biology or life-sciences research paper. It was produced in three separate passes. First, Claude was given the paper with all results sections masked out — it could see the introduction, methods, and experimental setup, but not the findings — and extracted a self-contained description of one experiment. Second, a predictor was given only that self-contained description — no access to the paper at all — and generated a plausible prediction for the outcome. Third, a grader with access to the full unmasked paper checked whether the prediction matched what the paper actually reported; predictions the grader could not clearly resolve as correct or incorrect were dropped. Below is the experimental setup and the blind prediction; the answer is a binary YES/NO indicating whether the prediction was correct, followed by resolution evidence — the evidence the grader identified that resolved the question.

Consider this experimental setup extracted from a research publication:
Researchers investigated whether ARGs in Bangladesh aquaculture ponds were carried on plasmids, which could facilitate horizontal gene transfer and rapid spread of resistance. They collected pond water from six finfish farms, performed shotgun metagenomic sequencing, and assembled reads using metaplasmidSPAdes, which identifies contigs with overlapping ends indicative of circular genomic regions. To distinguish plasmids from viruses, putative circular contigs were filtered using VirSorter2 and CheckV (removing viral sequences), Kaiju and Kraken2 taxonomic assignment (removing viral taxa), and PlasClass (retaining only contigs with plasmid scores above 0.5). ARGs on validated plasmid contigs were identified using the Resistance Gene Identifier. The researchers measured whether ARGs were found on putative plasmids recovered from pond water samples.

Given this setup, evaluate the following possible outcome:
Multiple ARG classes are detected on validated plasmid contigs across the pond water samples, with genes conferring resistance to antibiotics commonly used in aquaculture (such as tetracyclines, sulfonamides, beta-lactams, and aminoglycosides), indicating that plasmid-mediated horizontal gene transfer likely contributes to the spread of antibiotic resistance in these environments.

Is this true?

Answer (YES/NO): NO